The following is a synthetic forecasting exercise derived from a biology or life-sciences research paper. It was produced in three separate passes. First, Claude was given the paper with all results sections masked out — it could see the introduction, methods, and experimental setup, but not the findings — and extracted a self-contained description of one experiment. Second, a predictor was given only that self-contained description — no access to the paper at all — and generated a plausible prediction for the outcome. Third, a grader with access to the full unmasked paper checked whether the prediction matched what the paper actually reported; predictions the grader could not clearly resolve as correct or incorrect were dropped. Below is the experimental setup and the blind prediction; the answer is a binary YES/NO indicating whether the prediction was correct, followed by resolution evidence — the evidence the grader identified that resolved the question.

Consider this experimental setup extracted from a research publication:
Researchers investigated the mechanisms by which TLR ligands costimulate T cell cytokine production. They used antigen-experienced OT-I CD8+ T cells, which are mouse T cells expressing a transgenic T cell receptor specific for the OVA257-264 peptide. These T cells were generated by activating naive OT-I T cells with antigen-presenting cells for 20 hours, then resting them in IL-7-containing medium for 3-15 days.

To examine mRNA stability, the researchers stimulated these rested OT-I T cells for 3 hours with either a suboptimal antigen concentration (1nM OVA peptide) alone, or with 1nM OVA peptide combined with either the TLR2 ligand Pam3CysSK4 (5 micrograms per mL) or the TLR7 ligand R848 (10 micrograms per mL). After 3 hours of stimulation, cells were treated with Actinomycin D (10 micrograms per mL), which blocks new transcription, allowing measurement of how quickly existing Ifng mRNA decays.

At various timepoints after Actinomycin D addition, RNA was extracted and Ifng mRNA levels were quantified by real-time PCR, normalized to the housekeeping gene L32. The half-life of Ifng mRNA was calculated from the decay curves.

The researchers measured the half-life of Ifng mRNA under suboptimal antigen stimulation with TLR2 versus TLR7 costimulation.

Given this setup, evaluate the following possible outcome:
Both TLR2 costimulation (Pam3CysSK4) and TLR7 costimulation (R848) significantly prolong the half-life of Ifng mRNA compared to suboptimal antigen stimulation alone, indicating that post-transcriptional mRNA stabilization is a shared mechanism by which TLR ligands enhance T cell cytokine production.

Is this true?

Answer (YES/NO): NO